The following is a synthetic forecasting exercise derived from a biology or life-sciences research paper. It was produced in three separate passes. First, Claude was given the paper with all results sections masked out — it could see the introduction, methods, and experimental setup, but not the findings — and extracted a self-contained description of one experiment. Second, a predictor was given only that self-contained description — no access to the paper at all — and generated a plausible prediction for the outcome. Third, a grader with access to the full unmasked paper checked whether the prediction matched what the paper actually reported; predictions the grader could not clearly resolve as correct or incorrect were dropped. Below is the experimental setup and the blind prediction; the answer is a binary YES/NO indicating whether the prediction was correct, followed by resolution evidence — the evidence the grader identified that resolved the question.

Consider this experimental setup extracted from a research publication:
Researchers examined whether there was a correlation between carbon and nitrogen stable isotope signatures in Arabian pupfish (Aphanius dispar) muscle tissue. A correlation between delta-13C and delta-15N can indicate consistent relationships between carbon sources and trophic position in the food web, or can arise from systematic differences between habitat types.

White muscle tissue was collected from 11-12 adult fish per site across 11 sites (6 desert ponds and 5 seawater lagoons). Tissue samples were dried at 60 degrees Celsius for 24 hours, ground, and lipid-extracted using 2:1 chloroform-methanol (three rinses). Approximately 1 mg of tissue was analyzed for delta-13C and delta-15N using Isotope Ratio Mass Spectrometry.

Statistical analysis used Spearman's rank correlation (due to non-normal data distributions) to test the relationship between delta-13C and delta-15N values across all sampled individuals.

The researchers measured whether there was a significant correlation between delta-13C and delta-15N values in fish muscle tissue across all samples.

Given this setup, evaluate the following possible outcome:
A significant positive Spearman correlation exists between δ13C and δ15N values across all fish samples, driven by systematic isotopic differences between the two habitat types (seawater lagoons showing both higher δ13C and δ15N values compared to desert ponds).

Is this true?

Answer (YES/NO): NO